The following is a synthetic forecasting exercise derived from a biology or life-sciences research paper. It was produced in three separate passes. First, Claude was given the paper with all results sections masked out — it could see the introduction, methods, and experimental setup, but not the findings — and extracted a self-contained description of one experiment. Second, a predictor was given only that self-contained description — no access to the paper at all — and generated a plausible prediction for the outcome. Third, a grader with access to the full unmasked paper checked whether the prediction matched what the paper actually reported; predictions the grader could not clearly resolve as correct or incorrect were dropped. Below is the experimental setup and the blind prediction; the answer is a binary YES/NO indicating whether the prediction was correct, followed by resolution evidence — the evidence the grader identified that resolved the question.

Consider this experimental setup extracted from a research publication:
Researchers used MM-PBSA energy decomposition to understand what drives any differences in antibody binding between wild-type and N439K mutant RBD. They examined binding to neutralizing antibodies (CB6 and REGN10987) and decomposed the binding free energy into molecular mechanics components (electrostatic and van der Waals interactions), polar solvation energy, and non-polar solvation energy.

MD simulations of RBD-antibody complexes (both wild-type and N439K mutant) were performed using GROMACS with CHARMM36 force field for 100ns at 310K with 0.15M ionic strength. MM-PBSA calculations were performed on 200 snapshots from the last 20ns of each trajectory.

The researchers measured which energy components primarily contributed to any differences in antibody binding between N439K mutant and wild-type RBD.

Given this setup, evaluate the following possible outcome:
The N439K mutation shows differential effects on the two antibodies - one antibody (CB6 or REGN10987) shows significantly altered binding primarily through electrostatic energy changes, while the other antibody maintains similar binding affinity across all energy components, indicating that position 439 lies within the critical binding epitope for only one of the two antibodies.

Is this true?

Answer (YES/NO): NO